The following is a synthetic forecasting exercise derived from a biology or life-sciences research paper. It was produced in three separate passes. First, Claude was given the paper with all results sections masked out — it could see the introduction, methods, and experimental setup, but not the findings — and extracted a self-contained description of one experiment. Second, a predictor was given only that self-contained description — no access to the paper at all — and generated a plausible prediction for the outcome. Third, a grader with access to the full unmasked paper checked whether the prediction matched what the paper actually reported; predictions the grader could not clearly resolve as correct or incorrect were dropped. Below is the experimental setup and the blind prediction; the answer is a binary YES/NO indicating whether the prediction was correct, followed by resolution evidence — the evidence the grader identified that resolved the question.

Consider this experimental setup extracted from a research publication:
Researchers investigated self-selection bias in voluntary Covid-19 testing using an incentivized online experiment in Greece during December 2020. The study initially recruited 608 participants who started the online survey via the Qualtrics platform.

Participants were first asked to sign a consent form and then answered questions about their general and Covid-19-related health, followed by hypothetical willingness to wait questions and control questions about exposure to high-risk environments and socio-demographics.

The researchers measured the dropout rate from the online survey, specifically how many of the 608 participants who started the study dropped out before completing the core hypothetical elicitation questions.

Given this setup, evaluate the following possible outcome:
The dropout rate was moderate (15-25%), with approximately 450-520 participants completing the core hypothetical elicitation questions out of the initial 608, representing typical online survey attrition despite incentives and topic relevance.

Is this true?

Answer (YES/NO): NO